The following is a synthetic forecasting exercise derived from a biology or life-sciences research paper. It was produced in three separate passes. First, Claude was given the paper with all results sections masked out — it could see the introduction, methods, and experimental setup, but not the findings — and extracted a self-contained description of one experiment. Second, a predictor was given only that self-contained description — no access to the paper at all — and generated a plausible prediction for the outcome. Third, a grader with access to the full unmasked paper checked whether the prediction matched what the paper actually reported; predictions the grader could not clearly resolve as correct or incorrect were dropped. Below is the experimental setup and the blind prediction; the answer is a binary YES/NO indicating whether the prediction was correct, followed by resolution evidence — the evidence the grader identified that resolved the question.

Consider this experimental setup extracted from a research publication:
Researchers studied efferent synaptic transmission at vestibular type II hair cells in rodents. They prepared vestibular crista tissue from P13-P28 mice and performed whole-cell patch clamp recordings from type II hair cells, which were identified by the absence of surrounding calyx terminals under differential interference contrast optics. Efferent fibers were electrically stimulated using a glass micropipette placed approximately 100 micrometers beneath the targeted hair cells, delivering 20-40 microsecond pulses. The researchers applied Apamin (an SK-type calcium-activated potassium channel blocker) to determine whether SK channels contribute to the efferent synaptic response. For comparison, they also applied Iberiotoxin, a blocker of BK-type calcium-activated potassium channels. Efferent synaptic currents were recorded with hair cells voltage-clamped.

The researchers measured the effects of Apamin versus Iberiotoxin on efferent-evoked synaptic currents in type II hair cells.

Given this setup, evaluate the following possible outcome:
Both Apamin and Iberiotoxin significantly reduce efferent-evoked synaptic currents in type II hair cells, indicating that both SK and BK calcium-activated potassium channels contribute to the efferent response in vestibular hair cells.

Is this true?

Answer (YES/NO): NO